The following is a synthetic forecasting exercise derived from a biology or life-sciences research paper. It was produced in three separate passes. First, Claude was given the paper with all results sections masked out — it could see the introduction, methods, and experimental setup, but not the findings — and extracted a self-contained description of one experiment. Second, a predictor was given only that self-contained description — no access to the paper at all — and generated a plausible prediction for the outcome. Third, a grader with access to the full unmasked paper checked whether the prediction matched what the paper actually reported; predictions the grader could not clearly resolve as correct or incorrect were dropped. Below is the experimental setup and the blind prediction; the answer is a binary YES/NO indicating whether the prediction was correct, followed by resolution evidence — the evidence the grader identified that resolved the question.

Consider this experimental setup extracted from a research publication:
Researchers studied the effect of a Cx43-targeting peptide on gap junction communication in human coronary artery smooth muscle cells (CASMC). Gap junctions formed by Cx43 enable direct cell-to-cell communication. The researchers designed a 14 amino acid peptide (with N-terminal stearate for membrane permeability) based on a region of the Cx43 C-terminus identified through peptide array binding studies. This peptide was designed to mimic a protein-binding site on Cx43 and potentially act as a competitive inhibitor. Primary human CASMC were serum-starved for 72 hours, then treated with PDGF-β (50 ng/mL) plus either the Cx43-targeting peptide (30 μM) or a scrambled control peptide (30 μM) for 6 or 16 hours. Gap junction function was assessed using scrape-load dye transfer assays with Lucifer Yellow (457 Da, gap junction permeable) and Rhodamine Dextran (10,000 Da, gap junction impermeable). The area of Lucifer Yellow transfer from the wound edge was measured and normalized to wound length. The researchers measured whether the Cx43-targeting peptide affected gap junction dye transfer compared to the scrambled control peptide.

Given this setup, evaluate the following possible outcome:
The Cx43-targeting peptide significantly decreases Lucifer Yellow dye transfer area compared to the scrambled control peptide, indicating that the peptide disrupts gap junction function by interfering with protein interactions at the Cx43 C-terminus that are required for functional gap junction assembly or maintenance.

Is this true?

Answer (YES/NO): YES